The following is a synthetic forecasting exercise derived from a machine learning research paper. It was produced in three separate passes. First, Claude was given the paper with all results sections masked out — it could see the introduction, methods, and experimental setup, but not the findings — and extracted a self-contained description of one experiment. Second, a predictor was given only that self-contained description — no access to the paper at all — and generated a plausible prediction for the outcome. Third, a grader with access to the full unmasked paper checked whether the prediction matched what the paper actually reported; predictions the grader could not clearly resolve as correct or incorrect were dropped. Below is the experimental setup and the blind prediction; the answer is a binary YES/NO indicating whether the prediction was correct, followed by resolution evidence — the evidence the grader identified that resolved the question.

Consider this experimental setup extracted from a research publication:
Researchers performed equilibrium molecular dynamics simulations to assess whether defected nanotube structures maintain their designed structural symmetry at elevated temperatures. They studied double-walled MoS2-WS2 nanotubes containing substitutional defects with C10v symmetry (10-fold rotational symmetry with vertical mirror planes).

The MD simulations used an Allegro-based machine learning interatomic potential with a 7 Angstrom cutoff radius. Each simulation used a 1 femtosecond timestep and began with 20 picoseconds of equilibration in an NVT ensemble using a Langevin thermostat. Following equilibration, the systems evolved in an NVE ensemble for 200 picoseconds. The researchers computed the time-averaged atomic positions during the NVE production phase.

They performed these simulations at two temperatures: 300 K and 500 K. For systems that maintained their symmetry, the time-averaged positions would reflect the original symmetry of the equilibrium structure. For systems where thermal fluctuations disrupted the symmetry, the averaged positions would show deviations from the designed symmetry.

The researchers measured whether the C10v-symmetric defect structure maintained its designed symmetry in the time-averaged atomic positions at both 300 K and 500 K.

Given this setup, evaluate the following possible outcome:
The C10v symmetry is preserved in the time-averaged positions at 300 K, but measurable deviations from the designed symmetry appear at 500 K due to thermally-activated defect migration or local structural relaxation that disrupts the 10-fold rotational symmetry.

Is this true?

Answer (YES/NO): NO